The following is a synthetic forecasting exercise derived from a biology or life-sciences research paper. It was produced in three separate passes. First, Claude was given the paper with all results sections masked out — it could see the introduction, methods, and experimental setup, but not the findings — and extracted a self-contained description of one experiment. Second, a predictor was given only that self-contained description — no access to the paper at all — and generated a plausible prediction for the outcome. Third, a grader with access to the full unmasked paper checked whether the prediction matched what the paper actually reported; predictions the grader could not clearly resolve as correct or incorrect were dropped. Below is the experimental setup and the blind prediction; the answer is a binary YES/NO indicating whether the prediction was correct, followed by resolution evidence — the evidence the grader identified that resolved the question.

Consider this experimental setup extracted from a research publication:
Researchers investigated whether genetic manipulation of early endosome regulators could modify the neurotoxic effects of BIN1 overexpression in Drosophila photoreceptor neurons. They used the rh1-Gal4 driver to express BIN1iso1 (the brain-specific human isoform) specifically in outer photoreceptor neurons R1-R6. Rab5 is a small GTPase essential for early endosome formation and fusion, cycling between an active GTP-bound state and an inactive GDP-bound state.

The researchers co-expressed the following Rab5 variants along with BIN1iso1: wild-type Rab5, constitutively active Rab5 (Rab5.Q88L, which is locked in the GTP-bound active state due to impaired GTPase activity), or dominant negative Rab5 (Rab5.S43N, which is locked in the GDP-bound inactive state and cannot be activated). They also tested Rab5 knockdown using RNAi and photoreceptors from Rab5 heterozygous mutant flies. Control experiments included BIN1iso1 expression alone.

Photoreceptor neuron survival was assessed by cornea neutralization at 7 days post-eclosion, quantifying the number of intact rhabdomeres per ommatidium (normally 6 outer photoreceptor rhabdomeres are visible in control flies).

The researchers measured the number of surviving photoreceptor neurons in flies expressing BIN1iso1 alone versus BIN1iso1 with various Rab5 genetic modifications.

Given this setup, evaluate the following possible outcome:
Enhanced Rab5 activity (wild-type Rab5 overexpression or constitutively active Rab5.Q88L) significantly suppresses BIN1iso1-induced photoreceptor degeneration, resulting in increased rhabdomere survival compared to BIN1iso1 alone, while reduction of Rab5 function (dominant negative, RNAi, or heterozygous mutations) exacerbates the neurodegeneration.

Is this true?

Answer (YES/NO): NO